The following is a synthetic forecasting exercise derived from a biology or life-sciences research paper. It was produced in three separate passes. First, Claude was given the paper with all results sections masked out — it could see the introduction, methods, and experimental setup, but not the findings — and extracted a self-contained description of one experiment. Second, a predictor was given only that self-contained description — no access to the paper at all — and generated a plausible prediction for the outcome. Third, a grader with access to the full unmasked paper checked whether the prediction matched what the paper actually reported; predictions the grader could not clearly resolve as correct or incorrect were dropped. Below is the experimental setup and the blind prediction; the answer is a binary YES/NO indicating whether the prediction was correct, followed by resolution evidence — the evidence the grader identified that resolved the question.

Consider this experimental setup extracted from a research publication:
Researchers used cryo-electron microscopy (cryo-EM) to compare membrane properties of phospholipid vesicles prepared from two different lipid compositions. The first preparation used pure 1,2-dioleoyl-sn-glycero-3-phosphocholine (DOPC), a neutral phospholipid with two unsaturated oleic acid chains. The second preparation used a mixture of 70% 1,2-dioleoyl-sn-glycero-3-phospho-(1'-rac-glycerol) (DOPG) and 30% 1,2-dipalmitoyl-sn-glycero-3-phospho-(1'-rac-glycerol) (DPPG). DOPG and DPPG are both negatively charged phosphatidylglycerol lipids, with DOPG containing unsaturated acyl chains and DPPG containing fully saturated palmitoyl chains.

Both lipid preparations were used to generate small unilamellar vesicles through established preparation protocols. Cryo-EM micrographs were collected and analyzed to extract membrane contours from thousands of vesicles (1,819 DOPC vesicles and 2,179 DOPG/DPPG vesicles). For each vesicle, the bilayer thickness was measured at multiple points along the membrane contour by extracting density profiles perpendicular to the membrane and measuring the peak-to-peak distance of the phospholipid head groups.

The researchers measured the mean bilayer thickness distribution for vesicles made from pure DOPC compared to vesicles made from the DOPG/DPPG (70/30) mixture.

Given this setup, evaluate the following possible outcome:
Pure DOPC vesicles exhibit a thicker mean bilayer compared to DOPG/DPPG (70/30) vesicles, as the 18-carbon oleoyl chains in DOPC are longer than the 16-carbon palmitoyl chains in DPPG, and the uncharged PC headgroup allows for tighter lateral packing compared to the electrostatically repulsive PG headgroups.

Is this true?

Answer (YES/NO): YES